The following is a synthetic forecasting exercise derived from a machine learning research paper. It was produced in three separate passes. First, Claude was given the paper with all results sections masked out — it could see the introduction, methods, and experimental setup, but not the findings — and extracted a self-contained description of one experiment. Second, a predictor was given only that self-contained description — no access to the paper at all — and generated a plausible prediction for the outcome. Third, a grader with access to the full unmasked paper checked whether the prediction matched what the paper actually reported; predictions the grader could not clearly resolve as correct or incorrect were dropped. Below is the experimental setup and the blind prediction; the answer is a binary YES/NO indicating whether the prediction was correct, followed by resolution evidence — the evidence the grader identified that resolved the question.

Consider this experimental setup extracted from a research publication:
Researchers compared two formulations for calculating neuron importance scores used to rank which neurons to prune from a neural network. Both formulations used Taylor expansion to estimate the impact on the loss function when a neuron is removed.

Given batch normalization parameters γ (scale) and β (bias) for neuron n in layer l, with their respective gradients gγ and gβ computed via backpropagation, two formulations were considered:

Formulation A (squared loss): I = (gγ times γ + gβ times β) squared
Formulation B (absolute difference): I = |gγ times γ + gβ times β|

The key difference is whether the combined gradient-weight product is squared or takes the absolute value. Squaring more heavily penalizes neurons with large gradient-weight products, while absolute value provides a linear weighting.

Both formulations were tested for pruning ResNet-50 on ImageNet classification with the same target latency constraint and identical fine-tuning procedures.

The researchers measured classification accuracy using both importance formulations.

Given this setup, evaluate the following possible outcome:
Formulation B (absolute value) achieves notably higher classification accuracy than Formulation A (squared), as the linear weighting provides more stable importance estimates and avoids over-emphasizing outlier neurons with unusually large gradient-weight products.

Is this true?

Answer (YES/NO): NO